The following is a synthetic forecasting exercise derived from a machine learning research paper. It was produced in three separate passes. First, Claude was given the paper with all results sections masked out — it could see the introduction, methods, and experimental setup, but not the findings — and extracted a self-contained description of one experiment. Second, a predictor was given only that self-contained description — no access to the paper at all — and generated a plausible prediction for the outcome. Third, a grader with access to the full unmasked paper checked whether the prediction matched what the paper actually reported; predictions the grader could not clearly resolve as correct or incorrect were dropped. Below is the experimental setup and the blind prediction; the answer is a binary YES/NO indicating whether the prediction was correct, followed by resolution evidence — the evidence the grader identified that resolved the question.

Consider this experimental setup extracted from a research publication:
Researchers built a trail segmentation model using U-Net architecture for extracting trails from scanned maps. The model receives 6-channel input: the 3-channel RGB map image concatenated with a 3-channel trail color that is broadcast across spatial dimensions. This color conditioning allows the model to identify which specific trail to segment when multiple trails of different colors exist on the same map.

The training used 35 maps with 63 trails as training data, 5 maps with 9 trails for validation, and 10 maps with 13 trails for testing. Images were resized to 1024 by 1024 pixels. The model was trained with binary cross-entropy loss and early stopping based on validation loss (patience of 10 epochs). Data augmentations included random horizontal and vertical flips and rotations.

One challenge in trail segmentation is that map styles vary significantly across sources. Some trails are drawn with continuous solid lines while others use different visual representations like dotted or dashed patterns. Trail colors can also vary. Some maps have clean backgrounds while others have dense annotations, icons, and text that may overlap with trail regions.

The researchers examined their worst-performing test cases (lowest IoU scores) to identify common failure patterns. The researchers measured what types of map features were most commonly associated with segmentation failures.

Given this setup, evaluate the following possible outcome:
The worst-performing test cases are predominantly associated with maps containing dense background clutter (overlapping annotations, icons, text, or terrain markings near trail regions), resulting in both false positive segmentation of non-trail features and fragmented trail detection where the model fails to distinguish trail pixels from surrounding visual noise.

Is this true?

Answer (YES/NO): NO